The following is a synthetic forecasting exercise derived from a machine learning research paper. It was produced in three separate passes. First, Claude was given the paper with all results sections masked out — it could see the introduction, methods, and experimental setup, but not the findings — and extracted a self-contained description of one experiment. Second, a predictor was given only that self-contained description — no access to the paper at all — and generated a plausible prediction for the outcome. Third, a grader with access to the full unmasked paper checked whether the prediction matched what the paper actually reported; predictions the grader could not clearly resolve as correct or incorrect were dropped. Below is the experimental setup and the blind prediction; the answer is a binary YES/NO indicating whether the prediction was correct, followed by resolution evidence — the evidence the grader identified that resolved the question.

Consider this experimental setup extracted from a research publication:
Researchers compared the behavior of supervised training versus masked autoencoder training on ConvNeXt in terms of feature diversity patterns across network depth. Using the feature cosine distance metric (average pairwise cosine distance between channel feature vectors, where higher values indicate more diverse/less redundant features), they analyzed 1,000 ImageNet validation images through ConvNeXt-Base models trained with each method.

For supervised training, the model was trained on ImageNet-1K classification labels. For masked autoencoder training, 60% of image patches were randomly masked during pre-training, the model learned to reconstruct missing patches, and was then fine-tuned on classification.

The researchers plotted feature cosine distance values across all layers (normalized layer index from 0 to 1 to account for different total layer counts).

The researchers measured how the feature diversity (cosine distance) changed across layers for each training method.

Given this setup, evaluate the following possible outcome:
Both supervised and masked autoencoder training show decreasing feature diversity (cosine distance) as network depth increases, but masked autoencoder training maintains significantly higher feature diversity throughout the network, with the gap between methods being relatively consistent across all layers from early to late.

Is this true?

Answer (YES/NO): NO